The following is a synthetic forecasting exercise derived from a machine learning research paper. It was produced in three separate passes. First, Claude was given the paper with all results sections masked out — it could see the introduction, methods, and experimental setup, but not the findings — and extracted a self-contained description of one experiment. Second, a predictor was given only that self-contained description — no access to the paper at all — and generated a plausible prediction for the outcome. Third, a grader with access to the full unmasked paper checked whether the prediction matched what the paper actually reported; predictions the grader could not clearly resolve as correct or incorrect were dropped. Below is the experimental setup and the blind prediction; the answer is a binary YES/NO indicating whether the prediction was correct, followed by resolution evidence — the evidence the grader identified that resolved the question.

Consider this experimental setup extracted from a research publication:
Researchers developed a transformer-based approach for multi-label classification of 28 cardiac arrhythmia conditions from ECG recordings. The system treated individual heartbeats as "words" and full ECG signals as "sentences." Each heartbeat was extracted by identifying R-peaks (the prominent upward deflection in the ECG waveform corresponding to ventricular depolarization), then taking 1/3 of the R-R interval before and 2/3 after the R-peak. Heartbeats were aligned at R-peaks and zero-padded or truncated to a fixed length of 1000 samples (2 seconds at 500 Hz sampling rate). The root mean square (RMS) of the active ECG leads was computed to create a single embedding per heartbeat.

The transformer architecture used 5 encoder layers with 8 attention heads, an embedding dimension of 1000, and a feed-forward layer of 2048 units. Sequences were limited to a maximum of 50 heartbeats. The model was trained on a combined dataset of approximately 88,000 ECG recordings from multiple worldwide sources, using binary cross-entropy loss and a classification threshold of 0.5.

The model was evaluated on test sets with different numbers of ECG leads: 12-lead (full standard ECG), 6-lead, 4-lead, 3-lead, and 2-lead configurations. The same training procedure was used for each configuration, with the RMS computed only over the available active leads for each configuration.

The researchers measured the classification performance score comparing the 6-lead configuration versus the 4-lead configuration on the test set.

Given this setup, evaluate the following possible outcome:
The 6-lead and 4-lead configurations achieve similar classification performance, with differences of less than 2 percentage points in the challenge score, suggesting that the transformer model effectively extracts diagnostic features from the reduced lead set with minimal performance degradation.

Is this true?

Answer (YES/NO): NO